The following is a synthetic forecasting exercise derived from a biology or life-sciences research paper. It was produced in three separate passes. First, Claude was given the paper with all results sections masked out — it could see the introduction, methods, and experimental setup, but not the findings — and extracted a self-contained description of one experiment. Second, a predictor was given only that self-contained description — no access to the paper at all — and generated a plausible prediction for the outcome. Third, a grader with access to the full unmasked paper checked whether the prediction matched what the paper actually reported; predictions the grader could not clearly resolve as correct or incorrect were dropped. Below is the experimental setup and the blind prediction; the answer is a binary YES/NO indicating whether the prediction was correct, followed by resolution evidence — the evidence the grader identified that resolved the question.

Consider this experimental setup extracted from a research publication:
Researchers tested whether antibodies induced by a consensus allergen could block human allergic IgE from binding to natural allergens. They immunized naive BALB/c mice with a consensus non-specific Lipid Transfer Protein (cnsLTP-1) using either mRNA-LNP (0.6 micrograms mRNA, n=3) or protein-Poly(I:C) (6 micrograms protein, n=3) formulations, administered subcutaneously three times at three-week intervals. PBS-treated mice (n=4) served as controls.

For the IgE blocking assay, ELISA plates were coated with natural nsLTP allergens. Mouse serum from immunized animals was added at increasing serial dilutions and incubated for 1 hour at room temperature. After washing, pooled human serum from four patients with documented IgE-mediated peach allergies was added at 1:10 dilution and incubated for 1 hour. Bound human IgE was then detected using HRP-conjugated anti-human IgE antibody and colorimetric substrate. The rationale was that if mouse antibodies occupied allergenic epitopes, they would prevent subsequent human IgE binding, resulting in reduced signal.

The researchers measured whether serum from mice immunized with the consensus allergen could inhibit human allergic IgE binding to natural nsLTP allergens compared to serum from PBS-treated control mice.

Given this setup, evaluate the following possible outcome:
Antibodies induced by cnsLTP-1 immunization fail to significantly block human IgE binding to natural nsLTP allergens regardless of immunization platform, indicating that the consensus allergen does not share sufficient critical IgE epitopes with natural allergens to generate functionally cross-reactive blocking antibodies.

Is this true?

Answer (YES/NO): NO